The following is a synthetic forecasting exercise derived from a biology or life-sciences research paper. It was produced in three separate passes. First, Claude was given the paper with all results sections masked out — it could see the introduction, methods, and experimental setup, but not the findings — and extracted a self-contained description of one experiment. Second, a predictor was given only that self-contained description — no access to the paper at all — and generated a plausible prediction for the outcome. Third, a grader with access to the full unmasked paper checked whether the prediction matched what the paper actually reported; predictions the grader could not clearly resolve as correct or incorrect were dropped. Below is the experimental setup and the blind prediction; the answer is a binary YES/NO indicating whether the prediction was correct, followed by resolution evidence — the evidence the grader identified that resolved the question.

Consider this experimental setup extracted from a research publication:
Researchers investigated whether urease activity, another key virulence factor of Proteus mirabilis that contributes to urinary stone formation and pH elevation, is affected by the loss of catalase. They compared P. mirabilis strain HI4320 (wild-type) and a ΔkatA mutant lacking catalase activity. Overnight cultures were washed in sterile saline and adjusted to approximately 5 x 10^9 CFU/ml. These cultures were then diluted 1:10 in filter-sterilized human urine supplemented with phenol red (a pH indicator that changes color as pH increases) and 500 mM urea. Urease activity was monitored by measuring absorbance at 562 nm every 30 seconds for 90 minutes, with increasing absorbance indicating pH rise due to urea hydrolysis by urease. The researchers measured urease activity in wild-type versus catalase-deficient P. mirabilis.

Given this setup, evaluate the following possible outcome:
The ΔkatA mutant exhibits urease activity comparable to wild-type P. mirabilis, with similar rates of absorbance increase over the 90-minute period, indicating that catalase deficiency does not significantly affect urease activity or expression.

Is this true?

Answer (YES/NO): YES